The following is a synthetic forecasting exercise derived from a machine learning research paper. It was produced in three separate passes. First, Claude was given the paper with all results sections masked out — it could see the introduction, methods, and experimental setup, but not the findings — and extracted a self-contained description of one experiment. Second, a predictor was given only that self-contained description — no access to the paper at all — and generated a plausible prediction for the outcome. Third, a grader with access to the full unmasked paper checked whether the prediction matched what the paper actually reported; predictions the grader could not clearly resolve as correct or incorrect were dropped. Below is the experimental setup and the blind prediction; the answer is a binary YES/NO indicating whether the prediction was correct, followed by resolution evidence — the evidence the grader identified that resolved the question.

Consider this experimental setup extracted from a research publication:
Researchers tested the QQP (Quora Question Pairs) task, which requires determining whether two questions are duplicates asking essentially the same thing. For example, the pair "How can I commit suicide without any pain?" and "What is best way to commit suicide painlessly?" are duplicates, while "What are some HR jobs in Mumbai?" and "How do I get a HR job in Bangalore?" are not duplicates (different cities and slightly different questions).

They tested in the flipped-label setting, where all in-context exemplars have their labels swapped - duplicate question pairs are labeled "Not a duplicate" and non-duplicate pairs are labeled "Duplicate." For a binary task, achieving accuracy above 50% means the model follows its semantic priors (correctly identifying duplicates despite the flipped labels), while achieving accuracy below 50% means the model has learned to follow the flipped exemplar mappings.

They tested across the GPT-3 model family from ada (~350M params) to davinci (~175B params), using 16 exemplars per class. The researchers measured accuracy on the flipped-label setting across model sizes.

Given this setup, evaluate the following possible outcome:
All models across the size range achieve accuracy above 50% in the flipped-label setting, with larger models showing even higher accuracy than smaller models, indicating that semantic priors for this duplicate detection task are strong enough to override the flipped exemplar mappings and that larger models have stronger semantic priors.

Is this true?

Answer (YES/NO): NO